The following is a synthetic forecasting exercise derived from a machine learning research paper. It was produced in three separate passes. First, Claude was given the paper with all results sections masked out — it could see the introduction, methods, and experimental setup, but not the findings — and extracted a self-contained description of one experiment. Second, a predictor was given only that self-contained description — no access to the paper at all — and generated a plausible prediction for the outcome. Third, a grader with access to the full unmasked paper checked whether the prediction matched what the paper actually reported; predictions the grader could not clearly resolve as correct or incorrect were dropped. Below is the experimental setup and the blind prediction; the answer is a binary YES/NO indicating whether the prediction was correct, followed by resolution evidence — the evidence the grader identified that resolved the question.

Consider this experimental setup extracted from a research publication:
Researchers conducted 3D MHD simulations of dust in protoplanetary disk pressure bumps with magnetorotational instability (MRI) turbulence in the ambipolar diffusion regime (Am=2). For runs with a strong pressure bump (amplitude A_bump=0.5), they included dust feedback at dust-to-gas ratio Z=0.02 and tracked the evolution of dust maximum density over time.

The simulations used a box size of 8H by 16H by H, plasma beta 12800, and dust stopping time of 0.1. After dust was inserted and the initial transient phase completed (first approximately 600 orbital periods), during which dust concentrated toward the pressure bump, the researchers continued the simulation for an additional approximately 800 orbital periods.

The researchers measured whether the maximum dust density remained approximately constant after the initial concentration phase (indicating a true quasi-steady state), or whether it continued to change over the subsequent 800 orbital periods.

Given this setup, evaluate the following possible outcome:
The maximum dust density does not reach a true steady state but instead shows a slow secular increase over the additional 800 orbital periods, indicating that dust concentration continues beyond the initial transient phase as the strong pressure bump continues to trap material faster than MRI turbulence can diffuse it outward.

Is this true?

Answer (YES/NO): NO